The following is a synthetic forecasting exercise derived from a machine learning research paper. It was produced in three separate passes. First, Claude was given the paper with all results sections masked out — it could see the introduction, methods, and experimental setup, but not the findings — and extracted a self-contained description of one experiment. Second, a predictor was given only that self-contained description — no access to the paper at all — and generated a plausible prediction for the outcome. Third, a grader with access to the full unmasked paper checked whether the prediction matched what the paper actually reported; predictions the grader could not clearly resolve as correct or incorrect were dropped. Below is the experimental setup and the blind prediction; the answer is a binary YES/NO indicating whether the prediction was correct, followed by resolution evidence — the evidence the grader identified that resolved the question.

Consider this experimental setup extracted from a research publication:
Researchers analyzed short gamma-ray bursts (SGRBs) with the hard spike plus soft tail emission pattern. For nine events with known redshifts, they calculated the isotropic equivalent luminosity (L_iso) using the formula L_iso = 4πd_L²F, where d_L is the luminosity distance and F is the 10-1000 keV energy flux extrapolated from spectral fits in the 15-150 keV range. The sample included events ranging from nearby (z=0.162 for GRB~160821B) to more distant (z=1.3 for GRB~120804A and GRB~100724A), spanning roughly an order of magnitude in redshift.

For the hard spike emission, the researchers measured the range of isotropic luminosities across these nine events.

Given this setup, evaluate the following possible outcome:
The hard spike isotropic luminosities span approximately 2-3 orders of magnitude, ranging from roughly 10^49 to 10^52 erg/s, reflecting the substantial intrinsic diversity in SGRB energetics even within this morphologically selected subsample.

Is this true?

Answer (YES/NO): YES